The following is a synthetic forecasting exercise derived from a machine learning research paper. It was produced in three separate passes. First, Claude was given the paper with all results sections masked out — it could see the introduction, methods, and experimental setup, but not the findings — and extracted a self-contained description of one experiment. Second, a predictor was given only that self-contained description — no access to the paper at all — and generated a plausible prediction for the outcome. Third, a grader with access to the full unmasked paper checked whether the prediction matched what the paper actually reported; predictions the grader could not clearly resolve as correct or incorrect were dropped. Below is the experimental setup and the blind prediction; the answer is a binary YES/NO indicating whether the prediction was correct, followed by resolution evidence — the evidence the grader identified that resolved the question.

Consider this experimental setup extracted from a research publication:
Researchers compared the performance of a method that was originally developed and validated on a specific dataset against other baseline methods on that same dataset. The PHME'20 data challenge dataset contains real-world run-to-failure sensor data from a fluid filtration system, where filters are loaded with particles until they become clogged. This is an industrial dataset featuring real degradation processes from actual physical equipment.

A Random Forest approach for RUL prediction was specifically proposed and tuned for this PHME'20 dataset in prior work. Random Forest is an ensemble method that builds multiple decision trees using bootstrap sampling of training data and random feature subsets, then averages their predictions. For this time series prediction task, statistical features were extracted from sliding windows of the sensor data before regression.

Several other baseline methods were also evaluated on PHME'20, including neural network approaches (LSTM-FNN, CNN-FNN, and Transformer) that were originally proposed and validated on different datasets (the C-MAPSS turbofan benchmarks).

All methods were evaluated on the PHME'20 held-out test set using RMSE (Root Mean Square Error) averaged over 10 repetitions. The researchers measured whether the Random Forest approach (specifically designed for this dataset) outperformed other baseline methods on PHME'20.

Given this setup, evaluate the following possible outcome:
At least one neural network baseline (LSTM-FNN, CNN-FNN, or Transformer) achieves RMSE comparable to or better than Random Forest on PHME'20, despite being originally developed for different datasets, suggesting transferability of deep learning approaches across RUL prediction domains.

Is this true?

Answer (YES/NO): YES